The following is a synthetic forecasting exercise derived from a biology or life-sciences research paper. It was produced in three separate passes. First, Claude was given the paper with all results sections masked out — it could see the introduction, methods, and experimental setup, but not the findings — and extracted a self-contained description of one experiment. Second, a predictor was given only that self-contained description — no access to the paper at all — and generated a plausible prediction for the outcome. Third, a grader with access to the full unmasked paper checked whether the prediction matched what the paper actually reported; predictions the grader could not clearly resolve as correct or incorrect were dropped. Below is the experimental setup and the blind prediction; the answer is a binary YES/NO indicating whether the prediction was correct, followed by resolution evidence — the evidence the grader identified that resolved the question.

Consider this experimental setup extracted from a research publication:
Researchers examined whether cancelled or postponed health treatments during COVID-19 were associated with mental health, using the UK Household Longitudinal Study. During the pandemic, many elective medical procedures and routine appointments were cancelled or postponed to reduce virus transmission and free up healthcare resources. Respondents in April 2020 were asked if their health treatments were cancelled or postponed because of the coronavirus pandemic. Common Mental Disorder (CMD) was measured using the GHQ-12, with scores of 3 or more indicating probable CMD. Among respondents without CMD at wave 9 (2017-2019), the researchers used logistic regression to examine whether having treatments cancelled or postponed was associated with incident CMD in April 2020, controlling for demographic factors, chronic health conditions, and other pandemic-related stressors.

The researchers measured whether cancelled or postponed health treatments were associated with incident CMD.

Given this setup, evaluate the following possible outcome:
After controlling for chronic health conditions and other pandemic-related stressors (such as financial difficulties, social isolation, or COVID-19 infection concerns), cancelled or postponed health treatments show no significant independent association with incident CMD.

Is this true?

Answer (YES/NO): YES